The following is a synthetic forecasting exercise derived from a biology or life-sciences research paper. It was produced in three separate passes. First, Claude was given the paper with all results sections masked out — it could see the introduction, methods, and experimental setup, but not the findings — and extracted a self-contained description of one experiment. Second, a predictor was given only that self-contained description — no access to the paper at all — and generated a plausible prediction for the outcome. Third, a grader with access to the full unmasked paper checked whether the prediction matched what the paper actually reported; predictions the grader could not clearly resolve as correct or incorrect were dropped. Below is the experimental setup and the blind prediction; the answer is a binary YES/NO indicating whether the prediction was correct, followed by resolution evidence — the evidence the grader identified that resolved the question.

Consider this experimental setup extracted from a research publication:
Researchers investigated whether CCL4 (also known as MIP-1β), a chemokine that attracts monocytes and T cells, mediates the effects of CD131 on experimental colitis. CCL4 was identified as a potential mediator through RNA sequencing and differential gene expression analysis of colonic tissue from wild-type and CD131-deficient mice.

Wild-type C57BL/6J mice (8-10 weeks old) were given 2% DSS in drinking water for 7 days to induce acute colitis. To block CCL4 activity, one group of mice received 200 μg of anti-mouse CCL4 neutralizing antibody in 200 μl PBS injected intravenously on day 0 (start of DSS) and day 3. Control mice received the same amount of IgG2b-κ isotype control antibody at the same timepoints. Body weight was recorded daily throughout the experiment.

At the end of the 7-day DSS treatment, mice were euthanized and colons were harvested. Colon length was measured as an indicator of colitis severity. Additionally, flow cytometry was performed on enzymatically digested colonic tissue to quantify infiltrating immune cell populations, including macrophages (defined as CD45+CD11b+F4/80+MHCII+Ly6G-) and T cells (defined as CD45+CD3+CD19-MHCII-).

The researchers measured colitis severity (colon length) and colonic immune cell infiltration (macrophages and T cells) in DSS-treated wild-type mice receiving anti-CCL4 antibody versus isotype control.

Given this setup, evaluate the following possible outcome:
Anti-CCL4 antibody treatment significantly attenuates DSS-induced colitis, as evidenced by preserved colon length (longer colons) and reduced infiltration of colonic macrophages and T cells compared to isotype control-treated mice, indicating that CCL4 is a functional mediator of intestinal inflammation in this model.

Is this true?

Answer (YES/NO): YES